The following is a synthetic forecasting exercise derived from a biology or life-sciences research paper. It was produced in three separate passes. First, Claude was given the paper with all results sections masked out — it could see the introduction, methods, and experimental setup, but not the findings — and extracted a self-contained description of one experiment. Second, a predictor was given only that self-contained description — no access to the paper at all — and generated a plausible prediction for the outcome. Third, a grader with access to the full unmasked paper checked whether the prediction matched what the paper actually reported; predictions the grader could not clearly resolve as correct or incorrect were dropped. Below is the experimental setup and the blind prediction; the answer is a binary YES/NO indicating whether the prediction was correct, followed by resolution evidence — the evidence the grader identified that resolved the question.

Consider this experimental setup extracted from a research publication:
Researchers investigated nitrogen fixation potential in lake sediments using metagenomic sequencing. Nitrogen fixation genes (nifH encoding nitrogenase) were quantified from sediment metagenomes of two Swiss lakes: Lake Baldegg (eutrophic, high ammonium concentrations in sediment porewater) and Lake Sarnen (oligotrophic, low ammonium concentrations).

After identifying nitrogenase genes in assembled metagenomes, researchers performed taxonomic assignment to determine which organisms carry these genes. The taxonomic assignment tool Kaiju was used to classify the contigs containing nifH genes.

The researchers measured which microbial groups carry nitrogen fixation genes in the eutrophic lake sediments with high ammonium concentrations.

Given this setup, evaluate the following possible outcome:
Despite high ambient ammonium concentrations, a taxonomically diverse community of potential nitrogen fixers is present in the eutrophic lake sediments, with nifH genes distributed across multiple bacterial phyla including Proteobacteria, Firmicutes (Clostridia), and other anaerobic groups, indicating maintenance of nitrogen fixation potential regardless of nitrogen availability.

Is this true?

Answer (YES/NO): NO